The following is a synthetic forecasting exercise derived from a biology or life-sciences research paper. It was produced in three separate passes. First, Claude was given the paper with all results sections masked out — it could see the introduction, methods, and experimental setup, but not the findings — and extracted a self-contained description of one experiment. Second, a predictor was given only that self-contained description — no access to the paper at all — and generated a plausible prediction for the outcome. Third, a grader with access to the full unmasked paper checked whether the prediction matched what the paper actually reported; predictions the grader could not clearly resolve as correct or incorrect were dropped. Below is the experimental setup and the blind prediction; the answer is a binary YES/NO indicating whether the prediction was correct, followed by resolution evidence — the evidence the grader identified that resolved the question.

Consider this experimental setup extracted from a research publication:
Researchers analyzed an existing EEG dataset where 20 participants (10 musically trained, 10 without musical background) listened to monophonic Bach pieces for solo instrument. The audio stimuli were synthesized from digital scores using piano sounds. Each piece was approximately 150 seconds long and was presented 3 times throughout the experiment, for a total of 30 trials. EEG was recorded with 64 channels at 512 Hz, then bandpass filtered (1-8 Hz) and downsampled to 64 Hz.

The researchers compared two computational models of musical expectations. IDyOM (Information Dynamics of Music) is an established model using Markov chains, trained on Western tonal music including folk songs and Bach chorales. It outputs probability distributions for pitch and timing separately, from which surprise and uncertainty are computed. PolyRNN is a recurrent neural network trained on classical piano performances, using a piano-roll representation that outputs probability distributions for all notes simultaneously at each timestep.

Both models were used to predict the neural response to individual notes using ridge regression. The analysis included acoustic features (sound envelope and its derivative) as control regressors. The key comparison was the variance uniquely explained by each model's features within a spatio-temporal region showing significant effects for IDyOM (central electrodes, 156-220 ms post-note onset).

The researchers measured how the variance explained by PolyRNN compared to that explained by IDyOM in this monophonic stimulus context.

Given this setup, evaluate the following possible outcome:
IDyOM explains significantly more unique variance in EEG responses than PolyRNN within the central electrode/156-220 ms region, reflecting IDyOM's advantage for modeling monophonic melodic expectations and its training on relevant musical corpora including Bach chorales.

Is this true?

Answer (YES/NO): NO